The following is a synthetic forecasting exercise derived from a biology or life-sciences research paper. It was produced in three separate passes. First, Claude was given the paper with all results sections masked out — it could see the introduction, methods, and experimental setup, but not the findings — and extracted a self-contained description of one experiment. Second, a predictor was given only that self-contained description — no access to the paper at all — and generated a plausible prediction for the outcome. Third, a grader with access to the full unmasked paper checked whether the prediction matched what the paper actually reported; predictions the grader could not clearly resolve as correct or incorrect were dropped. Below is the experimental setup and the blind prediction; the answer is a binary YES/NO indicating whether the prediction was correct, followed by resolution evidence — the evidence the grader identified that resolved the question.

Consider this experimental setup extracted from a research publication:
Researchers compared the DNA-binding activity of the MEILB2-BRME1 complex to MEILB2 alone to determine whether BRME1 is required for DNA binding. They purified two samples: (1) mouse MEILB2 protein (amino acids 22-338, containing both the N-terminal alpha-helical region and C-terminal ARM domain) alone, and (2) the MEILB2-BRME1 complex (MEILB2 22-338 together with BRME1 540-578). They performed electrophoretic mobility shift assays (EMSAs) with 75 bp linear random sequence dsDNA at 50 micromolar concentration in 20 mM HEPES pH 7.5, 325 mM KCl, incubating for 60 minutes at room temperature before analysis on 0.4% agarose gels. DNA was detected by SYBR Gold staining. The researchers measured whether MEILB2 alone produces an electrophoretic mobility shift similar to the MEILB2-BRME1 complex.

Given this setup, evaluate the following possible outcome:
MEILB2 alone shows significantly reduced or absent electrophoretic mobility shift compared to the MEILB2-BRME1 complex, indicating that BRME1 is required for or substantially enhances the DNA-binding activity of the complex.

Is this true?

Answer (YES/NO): YES